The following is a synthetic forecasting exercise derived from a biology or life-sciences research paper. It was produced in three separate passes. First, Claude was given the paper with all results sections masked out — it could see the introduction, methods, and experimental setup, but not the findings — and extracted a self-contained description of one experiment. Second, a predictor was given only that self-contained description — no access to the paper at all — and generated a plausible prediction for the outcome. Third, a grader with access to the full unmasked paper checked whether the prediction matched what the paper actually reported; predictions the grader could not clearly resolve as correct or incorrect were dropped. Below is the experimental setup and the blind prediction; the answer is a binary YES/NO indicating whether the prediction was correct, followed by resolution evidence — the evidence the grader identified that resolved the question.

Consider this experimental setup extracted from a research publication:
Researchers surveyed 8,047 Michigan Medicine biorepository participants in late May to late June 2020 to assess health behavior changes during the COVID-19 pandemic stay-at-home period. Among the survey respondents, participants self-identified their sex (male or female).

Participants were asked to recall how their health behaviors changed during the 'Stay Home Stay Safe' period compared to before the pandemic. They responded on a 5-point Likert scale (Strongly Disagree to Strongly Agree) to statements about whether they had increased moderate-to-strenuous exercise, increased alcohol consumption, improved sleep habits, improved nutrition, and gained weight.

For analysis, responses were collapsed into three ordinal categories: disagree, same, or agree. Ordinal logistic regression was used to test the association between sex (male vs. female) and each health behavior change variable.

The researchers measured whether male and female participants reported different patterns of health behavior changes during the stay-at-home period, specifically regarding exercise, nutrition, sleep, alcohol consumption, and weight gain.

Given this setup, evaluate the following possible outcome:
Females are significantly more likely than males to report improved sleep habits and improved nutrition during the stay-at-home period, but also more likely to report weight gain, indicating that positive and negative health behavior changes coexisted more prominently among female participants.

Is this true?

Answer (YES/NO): NO